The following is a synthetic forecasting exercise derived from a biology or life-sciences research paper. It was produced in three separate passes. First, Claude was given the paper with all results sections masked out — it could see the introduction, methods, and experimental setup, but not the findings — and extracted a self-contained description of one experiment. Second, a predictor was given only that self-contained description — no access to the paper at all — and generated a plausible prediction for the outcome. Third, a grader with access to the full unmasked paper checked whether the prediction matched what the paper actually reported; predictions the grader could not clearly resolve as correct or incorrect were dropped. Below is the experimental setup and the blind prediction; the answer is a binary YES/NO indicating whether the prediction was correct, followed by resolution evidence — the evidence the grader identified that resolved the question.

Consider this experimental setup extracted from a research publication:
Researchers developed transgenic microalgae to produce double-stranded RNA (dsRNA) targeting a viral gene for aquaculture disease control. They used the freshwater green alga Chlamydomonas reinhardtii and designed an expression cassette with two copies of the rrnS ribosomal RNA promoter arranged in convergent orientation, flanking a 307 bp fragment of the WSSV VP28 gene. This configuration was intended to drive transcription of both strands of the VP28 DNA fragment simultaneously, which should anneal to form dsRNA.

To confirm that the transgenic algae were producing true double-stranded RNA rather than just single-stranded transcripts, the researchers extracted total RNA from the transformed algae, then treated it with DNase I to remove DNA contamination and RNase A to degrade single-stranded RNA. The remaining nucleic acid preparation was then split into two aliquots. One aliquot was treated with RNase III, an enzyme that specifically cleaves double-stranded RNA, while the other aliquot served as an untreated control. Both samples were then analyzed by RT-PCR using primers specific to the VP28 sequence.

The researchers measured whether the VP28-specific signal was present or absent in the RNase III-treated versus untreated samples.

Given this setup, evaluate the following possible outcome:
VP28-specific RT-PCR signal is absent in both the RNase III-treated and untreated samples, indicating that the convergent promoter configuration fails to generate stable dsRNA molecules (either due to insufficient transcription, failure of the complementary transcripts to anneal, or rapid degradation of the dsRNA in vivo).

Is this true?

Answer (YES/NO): NO